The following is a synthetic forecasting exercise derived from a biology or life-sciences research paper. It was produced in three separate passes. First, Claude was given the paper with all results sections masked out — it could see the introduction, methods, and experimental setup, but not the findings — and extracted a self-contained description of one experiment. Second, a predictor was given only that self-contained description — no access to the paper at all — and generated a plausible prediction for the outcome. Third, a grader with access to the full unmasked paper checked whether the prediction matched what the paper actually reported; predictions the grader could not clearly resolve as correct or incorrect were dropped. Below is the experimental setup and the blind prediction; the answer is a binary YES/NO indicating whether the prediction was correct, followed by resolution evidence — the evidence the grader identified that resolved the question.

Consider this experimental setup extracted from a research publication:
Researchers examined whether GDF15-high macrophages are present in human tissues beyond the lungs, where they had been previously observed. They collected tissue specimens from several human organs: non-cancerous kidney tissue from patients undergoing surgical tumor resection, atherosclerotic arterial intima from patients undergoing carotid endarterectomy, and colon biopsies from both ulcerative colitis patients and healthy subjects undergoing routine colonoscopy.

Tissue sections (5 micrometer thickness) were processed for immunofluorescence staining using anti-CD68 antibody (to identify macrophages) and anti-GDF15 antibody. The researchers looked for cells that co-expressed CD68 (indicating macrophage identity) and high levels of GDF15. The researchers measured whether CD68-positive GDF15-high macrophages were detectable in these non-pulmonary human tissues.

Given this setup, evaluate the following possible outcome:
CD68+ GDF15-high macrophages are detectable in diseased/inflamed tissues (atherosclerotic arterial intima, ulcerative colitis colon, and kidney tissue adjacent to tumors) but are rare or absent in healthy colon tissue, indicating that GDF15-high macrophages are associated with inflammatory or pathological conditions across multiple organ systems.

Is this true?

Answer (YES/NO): NO